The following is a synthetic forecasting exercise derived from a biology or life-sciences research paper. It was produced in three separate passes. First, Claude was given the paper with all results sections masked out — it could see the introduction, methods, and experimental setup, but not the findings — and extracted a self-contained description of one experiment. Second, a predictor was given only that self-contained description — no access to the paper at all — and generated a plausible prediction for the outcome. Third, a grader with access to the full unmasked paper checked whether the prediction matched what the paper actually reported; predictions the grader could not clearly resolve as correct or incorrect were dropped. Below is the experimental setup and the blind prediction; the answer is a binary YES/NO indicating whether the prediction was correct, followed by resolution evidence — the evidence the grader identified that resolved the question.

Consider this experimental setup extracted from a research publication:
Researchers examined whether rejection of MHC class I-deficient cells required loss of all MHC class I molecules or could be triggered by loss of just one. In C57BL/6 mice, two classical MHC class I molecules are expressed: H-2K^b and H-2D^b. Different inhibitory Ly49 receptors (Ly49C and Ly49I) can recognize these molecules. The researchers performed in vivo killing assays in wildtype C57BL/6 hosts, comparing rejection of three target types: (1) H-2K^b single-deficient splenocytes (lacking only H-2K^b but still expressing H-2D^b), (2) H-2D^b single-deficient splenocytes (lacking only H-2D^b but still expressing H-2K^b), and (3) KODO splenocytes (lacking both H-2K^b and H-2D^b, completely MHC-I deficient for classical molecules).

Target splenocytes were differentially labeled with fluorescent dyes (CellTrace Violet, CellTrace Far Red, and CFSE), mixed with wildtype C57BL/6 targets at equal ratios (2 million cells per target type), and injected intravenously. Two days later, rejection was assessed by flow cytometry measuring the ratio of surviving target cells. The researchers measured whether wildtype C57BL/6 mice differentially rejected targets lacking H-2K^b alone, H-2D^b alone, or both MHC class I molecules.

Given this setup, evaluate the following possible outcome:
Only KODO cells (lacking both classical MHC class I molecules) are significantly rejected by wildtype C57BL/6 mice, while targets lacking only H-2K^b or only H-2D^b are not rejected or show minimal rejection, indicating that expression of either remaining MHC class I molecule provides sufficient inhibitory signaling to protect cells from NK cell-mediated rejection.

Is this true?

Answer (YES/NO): NO